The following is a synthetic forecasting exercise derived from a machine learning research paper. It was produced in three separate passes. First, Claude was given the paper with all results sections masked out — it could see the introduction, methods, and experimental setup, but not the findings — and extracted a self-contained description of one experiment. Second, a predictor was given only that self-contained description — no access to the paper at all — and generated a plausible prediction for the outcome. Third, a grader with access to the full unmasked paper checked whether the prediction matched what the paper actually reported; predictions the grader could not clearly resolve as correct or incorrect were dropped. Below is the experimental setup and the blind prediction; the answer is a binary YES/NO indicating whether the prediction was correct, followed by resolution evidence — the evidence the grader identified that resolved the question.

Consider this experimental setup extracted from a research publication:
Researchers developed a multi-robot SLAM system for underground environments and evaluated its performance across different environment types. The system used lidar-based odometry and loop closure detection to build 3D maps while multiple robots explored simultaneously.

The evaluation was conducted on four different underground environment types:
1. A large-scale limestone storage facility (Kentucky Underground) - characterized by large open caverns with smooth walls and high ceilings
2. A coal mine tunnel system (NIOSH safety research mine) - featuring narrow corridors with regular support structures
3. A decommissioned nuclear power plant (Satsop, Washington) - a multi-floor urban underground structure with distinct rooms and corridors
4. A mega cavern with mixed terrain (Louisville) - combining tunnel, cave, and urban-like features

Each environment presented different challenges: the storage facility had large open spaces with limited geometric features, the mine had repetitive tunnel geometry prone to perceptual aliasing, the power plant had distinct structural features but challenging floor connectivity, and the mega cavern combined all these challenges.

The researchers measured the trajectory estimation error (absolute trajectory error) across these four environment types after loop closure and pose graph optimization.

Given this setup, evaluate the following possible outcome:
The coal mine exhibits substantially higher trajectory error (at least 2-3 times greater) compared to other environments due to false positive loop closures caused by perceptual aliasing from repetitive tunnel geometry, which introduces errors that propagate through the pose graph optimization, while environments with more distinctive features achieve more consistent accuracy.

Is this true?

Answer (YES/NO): NO